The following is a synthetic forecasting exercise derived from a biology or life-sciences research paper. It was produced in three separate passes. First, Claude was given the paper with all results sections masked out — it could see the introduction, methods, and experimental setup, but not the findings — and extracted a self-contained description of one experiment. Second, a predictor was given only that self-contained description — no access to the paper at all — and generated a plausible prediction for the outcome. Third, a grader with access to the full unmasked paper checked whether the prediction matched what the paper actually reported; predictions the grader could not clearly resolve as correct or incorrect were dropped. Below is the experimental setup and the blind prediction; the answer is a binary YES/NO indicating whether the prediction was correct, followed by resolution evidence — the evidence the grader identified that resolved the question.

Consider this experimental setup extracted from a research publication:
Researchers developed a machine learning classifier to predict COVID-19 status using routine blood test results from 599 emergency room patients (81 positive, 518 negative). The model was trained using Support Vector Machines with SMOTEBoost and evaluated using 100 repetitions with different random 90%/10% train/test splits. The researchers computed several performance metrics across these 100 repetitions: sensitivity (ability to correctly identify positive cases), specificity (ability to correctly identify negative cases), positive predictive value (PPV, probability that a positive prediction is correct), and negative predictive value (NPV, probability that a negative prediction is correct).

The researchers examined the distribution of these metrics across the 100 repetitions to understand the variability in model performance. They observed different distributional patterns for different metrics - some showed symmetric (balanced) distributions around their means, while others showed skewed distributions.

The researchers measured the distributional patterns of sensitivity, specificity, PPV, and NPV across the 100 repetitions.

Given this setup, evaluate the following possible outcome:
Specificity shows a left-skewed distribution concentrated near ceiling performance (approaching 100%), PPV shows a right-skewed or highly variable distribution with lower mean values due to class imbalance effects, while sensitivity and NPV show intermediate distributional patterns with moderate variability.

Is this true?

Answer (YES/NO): NO